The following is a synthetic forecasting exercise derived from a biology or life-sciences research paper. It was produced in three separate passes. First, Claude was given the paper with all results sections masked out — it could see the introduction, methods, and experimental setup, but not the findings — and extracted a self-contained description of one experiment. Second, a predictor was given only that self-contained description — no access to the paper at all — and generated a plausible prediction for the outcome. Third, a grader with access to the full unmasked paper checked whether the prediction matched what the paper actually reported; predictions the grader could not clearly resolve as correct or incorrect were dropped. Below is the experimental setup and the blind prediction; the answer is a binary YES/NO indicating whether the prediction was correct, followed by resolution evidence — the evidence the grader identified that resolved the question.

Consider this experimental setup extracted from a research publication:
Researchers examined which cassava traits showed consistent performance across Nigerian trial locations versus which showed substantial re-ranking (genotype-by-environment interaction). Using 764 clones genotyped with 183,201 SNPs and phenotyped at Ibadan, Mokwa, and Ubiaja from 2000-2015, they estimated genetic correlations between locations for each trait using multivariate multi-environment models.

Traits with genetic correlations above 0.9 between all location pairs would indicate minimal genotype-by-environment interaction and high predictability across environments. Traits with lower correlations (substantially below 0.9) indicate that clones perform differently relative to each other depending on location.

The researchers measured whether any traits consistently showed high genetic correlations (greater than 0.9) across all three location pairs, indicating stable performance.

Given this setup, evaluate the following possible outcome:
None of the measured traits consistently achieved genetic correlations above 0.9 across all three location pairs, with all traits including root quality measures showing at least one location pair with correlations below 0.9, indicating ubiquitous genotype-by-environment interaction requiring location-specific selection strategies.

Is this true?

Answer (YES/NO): YES